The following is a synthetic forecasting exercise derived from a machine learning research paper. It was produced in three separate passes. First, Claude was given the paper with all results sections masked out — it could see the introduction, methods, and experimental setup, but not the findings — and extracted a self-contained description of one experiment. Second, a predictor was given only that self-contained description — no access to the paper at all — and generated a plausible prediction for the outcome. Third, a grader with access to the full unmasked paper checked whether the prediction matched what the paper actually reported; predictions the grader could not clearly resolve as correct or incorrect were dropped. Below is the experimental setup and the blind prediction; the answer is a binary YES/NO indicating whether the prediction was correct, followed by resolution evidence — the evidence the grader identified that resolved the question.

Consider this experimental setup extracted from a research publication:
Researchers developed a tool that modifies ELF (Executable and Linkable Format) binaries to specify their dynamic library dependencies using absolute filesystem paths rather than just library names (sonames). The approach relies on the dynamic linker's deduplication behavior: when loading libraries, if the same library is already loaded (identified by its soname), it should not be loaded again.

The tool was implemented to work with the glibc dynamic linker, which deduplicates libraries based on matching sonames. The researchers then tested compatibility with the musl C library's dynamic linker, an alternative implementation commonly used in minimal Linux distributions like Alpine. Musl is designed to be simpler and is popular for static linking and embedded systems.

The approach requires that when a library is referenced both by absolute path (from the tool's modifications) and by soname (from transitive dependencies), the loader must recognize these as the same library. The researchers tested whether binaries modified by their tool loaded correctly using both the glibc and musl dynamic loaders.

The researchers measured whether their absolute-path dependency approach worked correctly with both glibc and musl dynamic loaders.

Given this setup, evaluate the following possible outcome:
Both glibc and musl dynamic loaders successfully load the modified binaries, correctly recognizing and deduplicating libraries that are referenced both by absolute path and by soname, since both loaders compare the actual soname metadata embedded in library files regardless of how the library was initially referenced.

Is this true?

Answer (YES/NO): NO